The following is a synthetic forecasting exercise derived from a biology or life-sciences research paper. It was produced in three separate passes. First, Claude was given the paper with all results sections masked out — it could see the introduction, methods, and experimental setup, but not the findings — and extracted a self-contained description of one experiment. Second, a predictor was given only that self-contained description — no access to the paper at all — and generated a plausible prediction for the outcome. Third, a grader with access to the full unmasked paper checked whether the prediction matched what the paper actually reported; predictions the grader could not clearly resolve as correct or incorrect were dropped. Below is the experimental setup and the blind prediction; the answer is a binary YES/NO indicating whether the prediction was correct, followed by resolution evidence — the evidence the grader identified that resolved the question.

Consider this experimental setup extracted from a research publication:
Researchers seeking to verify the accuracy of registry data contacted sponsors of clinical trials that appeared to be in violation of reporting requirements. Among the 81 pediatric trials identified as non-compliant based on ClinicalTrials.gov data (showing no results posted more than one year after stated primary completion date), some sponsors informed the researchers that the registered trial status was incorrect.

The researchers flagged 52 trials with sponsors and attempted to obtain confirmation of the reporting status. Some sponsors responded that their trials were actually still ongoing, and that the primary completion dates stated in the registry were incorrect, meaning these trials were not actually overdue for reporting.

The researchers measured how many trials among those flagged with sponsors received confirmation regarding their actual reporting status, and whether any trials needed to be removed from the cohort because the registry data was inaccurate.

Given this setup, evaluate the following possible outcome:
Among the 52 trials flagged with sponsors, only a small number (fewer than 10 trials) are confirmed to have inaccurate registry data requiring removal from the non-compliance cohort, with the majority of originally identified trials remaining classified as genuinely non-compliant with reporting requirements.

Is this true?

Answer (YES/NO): YES